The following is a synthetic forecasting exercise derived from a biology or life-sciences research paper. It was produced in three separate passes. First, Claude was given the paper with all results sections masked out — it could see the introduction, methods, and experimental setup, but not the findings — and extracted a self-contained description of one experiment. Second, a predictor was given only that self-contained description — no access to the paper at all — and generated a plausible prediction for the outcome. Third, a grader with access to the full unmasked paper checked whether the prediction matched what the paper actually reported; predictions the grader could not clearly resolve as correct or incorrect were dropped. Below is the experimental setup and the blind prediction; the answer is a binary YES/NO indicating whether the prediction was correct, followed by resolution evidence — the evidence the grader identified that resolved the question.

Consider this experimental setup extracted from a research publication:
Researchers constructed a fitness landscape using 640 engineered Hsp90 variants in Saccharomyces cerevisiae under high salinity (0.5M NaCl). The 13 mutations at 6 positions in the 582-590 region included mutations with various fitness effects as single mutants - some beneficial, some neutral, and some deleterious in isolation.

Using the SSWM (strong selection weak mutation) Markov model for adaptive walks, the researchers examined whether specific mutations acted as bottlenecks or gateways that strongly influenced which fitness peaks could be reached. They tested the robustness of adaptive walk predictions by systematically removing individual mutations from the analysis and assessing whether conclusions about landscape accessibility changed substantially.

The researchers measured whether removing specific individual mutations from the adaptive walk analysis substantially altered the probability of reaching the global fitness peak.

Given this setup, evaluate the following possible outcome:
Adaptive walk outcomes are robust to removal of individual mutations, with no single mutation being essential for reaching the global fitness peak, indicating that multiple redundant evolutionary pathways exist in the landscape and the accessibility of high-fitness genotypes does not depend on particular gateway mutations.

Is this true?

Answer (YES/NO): YES